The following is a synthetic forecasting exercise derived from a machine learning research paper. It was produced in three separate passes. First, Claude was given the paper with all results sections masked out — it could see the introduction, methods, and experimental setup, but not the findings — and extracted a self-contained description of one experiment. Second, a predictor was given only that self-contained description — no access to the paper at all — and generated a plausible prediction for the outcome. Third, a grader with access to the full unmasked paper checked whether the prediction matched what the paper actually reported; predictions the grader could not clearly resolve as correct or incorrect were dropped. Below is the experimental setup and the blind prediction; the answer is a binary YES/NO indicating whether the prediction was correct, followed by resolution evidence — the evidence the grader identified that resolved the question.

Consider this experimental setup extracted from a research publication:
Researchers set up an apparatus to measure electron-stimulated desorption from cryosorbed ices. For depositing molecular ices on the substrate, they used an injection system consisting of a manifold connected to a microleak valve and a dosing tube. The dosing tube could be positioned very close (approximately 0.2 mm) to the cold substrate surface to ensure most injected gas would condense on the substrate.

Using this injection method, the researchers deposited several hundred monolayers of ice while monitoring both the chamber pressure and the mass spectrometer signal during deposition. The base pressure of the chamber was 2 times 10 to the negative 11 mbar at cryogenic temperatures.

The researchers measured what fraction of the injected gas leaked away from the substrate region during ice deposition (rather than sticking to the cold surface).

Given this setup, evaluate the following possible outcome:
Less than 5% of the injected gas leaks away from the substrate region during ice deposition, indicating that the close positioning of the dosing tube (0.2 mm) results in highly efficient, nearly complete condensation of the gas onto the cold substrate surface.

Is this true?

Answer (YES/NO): YES